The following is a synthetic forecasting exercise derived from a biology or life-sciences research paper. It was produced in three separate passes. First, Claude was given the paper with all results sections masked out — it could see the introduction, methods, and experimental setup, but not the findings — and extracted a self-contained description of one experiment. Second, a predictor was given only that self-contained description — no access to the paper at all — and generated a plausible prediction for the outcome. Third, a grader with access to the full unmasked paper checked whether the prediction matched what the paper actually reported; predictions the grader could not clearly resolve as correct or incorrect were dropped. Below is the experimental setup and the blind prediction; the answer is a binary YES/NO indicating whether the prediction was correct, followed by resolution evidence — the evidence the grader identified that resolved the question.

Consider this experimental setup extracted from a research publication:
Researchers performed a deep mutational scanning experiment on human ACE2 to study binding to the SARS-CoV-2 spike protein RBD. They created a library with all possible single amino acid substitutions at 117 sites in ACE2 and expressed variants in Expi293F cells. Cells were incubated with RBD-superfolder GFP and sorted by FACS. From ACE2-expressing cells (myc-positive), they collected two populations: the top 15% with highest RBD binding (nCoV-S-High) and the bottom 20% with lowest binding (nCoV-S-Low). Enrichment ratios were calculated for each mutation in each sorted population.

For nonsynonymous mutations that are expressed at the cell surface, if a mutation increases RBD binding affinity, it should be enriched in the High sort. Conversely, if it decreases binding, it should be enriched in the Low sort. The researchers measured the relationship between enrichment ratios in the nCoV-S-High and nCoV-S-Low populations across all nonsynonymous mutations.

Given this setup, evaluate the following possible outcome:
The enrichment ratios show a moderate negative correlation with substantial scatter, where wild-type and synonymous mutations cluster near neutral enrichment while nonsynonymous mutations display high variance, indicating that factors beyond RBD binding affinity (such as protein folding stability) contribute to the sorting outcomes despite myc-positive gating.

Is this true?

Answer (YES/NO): NO